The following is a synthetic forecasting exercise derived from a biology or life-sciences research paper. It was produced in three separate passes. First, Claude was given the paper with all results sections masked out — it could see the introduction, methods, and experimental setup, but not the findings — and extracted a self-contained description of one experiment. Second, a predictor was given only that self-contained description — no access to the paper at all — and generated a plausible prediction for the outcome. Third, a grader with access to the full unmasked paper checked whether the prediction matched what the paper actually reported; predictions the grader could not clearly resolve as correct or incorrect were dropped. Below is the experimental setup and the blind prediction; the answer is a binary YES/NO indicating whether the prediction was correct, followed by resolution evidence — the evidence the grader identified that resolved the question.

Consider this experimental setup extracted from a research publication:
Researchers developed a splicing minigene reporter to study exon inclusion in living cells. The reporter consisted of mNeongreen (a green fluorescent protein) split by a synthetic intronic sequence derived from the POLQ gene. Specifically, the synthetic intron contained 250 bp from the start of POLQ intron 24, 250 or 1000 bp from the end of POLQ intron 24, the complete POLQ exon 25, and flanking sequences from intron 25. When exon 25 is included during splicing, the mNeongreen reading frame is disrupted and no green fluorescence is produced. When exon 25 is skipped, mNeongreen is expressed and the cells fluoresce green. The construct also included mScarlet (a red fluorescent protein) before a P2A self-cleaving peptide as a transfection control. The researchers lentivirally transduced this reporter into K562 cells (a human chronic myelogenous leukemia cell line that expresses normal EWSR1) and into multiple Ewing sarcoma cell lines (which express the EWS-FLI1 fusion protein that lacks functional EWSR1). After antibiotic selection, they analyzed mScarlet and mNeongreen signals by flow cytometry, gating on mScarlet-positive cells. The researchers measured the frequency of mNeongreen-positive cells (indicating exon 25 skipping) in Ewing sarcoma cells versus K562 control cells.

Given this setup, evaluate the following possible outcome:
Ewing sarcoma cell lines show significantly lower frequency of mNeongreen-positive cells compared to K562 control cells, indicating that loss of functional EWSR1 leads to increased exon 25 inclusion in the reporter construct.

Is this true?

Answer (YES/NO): NO